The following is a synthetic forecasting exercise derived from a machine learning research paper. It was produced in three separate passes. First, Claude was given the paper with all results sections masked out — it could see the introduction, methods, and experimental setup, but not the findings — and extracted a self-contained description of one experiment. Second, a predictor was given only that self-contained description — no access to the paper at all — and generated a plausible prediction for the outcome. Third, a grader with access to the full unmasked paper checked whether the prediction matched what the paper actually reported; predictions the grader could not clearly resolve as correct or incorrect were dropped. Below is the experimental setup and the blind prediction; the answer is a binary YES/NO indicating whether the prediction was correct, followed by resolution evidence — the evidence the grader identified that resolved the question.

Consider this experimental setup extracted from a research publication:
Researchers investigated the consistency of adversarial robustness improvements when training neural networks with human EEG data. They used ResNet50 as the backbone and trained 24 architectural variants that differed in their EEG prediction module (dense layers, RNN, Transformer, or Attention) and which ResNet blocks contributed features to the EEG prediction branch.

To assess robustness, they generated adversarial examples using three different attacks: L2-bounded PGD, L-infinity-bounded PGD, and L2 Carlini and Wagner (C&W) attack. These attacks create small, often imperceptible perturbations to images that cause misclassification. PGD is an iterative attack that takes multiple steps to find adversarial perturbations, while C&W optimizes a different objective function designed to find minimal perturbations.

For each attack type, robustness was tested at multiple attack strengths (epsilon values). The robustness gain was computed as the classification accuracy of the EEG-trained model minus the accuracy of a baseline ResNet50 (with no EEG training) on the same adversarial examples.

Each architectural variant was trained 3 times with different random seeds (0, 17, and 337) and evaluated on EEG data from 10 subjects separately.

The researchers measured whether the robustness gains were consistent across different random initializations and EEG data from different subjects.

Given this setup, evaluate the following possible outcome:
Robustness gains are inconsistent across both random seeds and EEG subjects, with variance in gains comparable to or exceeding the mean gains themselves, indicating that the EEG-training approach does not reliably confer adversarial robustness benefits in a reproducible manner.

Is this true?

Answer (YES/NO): NO